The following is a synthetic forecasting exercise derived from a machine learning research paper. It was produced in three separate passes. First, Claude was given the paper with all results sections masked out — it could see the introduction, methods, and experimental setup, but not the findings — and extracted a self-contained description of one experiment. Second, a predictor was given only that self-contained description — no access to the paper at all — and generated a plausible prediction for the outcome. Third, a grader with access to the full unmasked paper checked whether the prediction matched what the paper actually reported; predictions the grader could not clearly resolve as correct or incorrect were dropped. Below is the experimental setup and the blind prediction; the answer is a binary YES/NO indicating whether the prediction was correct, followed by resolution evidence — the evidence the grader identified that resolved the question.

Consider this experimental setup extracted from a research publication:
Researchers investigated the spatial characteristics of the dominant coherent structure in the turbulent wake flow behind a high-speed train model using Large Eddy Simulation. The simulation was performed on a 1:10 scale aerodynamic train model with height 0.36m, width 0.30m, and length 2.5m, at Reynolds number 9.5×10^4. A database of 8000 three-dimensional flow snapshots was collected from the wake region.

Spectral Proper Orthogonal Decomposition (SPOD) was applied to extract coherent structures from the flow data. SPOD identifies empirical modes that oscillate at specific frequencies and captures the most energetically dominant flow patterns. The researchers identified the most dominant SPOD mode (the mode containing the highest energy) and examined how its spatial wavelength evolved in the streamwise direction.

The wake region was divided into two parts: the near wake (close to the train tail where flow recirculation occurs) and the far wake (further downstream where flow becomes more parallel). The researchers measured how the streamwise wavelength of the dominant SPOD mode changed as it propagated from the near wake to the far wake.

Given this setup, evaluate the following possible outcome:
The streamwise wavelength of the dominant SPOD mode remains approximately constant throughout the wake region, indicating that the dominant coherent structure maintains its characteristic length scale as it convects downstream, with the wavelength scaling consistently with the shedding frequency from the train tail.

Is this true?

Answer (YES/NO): NO